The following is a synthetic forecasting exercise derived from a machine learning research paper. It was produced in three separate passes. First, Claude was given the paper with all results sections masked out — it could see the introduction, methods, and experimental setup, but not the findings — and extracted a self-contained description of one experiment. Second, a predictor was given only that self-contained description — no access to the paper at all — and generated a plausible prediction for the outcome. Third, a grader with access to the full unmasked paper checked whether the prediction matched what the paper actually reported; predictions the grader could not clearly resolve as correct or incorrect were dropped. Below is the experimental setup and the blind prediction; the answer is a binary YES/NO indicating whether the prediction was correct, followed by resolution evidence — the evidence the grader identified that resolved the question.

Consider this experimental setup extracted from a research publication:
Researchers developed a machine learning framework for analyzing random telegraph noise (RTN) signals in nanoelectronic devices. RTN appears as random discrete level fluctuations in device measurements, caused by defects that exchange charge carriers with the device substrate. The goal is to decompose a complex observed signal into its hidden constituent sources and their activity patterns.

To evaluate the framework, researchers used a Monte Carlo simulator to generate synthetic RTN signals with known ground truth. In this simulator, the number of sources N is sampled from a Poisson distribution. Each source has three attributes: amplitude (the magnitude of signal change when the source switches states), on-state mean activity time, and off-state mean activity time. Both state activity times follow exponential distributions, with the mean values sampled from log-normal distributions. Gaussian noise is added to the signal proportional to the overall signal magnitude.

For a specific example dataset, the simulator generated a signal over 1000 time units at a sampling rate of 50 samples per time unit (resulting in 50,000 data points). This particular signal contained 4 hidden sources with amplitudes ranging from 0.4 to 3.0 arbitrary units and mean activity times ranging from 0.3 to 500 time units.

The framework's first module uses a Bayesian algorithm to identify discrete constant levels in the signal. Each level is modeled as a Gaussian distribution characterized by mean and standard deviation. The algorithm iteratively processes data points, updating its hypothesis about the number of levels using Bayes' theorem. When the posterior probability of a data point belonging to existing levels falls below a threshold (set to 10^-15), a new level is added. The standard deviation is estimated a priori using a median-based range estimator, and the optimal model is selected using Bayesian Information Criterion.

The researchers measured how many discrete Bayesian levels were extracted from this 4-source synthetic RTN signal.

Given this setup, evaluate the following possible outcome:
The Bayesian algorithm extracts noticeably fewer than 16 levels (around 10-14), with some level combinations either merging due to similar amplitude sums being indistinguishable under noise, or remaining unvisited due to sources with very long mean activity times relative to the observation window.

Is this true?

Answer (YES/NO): YES